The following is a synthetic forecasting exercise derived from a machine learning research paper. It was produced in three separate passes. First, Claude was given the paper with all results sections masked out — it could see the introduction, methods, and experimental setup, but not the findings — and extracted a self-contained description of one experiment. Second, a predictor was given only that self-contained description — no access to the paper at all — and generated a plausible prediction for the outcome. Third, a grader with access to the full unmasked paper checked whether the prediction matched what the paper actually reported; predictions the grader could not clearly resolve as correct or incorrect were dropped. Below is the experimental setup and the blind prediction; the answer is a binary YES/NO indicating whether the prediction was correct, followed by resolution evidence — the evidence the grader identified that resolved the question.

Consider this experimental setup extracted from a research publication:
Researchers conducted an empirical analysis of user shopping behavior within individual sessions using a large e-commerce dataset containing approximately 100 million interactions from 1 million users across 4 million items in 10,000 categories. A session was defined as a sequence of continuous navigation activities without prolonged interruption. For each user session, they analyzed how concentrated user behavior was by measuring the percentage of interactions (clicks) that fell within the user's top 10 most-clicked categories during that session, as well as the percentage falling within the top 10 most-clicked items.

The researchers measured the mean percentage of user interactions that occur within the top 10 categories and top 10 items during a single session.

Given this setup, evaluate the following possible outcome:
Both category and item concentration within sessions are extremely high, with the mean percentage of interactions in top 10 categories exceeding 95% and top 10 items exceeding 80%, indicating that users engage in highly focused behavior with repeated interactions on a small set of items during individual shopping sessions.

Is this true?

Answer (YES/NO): NO